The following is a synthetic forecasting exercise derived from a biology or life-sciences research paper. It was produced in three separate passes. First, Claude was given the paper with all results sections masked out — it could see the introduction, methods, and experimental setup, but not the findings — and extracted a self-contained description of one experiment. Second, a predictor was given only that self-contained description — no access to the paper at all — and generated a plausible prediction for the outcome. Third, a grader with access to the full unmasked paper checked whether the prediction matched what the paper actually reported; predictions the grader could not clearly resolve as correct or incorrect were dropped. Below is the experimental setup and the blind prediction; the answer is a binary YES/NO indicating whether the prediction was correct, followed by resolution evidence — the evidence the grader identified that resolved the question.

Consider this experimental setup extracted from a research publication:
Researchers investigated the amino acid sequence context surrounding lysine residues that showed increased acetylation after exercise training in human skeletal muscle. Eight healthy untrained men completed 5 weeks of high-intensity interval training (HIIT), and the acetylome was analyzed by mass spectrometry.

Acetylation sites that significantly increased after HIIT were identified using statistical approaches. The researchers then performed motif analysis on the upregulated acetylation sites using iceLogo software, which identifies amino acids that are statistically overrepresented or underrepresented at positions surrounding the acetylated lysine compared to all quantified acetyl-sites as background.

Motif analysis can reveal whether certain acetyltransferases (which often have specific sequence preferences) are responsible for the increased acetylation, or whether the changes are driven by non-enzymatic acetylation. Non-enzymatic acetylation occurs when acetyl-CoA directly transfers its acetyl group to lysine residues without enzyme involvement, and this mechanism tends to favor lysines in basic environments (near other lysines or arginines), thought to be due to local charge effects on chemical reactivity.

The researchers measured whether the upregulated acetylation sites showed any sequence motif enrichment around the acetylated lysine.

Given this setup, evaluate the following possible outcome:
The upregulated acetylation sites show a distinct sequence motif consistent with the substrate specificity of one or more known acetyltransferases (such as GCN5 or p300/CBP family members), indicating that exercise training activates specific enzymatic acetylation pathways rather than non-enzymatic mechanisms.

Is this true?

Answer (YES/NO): NO